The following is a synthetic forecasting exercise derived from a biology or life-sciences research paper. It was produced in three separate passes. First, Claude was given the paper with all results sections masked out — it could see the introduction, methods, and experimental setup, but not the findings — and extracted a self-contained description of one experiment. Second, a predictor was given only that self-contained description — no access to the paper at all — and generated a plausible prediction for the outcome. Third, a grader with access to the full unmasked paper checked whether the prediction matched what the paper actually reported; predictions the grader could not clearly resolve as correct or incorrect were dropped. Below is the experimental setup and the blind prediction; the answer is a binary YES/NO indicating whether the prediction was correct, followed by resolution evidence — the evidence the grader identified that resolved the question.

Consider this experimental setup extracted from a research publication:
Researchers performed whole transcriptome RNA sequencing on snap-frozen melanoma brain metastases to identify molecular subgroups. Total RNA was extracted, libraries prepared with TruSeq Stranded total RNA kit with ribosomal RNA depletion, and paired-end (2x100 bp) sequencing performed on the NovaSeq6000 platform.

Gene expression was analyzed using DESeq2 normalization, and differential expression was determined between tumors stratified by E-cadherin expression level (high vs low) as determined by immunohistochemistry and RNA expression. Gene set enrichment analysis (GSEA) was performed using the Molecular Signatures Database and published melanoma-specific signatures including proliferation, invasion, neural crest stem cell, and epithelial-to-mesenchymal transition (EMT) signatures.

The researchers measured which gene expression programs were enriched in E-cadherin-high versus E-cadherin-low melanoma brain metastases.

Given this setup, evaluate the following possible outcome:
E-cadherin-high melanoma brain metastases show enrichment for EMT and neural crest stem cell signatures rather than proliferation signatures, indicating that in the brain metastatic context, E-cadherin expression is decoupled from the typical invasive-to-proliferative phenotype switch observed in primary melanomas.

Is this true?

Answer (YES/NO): NO